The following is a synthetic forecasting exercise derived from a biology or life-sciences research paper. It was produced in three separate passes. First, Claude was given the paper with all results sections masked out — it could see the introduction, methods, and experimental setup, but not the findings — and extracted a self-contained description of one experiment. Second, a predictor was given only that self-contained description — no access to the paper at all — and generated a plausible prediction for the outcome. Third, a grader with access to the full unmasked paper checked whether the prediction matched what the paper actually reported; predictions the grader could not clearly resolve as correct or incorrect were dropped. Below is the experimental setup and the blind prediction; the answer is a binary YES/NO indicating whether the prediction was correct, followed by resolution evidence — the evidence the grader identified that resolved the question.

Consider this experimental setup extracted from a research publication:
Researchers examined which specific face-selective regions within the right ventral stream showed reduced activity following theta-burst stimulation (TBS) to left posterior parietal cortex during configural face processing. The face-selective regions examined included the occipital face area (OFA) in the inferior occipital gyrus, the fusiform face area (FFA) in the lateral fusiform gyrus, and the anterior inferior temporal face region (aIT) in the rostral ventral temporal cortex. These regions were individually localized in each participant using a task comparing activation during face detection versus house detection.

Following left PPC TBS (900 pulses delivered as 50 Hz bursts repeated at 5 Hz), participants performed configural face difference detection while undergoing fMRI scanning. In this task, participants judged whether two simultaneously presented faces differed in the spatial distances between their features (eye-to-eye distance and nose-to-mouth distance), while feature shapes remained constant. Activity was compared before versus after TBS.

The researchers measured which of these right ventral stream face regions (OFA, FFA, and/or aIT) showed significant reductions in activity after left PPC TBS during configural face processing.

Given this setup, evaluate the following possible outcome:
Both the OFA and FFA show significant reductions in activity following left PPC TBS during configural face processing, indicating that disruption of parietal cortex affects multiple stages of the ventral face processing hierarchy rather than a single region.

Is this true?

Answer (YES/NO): NO